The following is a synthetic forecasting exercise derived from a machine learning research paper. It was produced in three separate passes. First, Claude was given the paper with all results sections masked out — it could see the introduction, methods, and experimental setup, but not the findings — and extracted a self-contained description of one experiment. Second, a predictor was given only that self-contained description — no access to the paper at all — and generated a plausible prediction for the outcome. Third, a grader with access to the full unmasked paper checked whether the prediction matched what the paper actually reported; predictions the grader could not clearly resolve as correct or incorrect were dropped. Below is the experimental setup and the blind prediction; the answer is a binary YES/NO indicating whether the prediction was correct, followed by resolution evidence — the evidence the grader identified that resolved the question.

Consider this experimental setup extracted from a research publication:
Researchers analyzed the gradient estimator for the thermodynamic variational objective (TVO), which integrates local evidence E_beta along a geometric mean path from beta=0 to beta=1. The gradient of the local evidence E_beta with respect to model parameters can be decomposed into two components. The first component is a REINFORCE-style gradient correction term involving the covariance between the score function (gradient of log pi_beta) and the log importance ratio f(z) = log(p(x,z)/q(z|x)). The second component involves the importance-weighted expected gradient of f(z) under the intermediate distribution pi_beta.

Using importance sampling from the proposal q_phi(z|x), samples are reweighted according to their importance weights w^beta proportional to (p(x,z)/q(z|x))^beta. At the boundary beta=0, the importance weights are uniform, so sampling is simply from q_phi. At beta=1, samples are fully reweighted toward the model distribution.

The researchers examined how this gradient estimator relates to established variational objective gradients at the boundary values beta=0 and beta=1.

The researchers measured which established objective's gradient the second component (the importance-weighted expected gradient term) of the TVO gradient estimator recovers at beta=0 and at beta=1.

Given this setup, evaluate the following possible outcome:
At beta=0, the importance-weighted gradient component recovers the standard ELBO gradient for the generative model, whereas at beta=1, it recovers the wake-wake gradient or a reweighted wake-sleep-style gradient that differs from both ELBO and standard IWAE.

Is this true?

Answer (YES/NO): NO